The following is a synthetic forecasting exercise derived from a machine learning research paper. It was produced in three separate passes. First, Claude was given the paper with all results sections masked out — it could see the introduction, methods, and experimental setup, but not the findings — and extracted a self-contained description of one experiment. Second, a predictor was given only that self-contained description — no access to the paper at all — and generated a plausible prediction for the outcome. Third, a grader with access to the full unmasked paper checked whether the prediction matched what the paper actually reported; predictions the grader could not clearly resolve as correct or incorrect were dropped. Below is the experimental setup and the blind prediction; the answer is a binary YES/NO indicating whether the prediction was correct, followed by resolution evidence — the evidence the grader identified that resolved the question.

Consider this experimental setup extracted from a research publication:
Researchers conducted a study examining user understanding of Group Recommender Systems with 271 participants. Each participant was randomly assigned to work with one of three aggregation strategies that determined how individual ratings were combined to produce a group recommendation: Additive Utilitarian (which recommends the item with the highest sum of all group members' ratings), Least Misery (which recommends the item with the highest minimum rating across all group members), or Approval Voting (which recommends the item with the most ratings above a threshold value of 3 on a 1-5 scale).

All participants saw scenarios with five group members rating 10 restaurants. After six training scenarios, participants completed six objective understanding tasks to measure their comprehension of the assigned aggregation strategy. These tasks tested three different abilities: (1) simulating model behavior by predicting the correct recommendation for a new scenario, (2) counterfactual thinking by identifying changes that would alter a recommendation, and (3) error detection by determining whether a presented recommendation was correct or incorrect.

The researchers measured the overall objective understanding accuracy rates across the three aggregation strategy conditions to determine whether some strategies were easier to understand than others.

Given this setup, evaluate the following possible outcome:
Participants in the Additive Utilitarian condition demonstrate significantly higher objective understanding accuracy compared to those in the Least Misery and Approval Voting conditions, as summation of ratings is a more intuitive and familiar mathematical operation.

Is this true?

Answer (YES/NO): NO